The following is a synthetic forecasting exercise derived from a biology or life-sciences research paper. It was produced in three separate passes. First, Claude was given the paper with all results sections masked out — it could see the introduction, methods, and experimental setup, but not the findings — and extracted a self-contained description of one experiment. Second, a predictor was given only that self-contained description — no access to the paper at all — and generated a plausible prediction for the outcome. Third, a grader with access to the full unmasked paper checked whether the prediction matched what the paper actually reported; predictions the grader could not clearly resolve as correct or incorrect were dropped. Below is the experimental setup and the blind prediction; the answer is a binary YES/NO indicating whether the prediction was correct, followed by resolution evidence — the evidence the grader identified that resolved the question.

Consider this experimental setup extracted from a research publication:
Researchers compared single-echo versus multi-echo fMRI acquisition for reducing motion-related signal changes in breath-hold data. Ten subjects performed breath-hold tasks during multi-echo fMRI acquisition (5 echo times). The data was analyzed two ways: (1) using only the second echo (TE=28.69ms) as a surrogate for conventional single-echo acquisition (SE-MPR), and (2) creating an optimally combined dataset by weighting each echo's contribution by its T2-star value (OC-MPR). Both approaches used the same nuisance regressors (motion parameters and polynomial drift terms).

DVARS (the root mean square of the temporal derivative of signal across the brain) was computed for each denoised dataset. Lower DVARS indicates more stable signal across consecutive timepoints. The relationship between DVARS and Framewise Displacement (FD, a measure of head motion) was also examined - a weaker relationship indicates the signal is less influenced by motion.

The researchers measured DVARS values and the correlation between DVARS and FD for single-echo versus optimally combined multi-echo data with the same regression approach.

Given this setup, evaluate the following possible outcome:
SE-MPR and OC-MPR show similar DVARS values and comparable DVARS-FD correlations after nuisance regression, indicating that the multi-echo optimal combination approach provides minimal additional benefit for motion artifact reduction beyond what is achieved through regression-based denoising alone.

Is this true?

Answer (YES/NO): NO